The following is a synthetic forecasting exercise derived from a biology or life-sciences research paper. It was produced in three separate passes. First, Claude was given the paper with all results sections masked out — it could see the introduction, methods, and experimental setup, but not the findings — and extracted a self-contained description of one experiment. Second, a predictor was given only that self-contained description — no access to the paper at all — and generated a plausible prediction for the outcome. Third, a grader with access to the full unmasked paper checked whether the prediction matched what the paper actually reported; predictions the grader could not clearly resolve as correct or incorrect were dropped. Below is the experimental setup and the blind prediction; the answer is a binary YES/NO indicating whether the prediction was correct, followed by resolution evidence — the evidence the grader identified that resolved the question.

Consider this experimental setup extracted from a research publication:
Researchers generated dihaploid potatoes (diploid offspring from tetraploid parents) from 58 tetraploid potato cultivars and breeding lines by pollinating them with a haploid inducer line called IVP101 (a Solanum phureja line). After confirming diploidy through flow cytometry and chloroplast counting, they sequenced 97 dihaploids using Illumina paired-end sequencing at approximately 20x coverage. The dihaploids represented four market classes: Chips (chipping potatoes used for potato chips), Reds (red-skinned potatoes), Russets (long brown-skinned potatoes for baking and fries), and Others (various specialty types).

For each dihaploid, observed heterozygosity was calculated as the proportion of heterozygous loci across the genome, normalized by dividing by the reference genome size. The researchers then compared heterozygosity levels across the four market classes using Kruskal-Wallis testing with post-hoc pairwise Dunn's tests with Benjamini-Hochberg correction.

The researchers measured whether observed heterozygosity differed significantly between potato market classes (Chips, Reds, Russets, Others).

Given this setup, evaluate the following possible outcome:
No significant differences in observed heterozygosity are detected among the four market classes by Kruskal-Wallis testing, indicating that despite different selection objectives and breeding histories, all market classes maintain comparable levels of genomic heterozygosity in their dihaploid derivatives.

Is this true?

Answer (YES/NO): NO